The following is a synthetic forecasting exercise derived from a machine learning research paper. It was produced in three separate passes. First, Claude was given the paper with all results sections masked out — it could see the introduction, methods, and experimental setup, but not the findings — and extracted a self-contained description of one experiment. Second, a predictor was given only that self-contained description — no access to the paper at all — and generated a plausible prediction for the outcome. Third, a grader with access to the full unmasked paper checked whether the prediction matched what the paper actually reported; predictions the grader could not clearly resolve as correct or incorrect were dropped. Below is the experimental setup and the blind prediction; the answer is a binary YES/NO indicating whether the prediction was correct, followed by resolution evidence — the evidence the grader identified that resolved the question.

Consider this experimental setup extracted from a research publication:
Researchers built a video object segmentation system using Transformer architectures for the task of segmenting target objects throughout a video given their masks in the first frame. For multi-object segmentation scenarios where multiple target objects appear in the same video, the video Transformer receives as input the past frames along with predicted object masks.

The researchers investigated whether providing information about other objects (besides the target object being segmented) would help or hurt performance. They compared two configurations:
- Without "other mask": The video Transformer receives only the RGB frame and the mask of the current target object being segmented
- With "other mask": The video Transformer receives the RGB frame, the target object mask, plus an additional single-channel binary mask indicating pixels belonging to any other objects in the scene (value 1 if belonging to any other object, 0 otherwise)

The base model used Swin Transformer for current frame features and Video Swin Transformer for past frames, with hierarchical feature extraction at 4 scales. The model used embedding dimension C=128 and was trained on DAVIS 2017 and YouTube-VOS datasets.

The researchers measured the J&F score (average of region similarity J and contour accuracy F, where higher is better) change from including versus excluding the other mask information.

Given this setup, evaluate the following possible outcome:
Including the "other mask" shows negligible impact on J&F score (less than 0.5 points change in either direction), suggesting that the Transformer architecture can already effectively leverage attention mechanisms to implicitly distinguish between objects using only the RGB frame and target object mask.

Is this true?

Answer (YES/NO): NO